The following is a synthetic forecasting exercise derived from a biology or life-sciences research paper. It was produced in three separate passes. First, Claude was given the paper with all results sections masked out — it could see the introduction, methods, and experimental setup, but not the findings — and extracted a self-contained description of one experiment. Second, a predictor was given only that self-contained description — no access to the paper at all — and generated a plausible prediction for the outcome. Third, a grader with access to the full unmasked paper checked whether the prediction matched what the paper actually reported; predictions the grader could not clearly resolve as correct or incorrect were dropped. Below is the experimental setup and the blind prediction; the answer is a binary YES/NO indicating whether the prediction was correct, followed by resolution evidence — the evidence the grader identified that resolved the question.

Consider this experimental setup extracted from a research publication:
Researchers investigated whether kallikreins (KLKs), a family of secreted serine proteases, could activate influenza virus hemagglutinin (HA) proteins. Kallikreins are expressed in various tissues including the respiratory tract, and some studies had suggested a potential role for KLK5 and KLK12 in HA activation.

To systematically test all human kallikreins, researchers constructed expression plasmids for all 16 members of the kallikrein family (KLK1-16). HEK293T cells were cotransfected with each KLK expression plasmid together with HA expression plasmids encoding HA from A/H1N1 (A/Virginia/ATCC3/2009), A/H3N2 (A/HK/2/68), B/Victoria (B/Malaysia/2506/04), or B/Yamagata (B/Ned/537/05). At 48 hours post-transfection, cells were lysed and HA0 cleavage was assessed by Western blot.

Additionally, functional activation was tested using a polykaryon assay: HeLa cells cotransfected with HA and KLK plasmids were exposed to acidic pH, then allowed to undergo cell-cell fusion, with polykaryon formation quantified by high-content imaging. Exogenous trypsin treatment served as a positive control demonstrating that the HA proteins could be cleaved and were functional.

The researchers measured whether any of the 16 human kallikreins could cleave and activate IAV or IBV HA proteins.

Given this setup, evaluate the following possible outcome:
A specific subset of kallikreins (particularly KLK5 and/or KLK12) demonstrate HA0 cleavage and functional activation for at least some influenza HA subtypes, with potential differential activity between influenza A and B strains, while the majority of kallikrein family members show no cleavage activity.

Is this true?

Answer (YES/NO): NO